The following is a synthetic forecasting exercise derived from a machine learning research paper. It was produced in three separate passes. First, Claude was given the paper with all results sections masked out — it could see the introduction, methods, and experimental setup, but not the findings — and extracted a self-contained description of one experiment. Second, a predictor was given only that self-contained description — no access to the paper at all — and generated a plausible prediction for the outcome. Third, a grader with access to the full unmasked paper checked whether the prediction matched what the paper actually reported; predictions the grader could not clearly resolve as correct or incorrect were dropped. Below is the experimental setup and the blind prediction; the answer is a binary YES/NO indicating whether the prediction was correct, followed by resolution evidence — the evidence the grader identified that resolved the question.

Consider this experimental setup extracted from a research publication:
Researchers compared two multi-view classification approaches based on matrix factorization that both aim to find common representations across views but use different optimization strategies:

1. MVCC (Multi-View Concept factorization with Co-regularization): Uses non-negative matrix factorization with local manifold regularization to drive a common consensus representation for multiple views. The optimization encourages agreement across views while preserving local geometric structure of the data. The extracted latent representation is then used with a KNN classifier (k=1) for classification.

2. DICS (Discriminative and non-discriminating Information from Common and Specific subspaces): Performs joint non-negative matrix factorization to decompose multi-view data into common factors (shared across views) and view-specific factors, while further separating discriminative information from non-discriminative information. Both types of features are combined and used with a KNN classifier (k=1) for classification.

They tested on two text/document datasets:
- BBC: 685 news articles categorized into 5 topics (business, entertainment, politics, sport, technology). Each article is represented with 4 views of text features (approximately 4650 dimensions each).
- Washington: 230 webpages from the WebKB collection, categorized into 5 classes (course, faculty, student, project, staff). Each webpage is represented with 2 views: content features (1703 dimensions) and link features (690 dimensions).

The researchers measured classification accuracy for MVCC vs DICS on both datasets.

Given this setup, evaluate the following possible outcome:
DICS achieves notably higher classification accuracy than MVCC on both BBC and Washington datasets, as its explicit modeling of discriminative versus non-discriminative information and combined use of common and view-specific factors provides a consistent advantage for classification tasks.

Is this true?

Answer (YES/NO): NO